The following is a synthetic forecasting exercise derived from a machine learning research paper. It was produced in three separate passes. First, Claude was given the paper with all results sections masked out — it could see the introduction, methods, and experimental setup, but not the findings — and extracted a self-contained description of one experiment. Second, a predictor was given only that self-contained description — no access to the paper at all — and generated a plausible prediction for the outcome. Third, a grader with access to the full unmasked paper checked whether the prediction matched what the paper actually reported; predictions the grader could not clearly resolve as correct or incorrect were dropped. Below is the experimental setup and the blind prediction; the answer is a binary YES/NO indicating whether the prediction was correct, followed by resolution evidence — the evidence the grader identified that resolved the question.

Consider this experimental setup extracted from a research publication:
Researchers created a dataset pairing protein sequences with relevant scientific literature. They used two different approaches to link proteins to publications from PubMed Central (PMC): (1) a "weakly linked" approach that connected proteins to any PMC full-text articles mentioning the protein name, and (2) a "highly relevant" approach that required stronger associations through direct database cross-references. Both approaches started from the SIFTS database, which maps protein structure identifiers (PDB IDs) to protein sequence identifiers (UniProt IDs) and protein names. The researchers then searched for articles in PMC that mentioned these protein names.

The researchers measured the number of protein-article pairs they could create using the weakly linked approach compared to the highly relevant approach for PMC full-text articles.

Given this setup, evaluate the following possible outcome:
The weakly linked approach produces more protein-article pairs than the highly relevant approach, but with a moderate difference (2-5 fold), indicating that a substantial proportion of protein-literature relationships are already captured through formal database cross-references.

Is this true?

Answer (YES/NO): NO